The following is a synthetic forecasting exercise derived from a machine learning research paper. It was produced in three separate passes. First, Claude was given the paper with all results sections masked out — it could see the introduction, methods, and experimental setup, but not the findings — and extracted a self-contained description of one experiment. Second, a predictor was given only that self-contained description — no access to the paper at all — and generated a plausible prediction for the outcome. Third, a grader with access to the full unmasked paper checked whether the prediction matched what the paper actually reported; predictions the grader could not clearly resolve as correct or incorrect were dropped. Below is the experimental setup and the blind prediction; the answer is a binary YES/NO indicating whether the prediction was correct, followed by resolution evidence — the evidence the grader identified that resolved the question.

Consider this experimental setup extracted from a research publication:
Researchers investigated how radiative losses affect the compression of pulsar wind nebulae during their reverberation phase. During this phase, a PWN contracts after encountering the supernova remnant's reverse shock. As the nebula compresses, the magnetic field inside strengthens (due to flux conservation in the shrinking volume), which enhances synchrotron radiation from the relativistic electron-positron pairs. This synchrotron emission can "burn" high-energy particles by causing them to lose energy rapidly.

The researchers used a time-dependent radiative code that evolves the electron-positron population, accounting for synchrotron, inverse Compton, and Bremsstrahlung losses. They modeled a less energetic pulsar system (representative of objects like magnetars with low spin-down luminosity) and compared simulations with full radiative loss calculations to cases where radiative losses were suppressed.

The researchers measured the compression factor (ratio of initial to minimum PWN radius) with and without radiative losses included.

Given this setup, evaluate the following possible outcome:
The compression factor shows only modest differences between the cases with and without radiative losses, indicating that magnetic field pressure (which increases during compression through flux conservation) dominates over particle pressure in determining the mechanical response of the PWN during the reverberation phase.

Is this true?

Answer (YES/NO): NO